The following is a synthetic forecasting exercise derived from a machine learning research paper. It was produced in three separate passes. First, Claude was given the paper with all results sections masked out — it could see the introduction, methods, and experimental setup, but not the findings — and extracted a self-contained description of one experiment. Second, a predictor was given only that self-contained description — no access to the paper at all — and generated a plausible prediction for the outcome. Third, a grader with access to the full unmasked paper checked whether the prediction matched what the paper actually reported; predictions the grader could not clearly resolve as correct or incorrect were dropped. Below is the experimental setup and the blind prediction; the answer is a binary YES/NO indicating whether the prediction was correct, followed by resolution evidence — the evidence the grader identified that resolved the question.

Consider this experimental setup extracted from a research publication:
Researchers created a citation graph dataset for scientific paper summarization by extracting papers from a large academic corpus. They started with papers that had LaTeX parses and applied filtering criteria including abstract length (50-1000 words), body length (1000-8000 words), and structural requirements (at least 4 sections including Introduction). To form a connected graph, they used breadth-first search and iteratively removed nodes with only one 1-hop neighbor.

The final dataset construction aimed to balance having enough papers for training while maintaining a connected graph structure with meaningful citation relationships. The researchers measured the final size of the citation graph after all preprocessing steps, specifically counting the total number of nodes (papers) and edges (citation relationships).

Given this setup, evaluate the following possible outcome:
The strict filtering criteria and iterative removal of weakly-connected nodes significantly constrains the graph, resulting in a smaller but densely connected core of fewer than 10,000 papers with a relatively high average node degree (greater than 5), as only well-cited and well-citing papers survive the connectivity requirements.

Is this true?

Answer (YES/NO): NO